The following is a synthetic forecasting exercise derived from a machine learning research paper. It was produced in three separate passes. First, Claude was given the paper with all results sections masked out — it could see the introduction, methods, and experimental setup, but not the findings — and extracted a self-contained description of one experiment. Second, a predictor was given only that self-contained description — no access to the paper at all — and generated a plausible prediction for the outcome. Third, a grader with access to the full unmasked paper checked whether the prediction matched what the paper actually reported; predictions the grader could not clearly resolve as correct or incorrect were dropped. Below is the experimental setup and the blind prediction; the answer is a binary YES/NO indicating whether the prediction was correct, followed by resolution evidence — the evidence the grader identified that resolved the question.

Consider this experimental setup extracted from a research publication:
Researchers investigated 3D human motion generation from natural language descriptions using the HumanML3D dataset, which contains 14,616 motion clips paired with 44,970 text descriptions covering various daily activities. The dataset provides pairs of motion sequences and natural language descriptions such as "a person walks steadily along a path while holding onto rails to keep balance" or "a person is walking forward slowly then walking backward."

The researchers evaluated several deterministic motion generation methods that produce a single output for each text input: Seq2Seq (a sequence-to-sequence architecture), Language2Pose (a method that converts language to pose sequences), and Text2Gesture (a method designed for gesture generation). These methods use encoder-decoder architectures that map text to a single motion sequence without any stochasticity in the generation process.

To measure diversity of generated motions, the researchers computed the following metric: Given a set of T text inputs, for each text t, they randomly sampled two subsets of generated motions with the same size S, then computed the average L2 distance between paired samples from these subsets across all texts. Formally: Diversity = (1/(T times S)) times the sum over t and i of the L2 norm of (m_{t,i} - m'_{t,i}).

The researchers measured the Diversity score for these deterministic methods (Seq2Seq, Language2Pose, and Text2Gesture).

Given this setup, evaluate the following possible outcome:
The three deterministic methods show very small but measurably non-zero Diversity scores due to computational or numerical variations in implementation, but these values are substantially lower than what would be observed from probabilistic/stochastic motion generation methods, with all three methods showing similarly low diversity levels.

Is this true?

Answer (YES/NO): NO